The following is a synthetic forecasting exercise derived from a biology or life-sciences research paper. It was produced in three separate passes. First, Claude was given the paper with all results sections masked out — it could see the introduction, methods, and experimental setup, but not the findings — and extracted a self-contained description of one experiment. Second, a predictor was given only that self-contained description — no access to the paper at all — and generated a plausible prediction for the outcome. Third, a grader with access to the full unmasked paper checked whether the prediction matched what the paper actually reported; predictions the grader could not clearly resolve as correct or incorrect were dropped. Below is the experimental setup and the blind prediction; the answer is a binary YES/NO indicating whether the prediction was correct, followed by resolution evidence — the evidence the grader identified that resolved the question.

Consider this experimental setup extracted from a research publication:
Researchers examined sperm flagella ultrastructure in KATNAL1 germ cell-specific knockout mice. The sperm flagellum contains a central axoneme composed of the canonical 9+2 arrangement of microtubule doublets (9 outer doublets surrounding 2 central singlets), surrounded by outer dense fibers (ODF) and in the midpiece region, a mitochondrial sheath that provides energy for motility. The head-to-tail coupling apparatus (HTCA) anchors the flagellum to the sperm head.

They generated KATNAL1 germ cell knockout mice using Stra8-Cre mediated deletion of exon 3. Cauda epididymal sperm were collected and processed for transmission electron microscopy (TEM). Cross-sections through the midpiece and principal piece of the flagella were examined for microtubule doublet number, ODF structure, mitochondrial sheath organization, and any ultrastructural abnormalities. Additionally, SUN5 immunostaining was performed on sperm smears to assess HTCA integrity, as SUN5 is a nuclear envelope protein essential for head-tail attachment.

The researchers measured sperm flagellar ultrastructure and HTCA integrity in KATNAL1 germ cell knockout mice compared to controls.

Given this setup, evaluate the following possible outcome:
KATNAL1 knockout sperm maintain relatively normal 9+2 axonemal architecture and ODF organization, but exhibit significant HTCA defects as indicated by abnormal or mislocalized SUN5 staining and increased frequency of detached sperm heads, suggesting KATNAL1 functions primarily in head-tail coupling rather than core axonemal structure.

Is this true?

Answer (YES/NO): NO